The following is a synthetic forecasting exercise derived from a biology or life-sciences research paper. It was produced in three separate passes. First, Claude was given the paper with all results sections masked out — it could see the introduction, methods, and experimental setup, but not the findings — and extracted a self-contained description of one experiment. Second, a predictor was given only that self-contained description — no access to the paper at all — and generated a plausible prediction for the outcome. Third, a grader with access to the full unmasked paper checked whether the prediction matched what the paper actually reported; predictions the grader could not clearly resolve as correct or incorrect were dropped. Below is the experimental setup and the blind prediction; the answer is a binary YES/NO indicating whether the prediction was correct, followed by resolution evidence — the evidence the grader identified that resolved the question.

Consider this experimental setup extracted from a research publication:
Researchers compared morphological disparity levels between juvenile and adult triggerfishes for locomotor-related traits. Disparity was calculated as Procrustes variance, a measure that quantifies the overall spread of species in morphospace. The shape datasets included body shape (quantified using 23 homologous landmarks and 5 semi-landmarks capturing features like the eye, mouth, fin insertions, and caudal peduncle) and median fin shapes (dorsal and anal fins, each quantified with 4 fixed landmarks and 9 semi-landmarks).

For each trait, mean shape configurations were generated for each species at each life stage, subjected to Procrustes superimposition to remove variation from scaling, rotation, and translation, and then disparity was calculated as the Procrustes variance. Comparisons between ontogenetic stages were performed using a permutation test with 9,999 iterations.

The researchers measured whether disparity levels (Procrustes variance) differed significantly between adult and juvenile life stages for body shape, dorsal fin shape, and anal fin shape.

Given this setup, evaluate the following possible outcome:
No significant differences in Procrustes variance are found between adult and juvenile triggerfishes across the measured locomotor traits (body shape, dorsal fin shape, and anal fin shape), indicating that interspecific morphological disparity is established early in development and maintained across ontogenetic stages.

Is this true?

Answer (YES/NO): YES